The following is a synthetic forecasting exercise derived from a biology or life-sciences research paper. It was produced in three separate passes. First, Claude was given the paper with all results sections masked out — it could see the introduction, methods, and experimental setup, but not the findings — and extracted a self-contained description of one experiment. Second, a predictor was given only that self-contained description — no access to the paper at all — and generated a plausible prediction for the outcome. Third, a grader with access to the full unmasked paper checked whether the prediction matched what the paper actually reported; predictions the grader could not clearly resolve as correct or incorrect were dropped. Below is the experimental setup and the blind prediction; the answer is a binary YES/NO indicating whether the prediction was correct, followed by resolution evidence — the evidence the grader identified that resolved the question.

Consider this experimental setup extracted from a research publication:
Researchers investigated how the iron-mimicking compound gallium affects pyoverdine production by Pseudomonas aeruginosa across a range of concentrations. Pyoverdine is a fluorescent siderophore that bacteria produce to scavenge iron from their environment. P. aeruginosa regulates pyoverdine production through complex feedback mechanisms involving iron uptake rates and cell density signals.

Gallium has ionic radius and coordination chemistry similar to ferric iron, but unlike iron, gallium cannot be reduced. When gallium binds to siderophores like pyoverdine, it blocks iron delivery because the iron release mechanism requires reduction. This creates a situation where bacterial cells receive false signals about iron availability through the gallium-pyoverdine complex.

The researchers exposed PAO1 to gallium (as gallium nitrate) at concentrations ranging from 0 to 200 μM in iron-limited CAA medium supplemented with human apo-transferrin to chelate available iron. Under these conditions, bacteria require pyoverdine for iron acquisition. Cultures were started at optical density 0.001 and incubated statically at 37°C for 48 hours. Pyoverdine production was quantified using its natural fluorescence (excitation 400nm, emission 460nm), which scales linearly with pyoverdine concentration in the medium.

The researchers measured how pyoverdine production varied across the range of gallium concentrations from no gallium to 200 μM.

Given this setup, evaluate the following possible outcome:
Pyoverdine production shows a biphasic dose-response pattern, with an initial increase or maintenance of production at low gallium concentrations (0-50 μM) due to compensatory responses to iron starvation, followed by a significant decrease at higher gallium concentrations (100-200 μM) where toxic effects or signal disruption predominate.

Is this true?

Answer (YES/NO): YES